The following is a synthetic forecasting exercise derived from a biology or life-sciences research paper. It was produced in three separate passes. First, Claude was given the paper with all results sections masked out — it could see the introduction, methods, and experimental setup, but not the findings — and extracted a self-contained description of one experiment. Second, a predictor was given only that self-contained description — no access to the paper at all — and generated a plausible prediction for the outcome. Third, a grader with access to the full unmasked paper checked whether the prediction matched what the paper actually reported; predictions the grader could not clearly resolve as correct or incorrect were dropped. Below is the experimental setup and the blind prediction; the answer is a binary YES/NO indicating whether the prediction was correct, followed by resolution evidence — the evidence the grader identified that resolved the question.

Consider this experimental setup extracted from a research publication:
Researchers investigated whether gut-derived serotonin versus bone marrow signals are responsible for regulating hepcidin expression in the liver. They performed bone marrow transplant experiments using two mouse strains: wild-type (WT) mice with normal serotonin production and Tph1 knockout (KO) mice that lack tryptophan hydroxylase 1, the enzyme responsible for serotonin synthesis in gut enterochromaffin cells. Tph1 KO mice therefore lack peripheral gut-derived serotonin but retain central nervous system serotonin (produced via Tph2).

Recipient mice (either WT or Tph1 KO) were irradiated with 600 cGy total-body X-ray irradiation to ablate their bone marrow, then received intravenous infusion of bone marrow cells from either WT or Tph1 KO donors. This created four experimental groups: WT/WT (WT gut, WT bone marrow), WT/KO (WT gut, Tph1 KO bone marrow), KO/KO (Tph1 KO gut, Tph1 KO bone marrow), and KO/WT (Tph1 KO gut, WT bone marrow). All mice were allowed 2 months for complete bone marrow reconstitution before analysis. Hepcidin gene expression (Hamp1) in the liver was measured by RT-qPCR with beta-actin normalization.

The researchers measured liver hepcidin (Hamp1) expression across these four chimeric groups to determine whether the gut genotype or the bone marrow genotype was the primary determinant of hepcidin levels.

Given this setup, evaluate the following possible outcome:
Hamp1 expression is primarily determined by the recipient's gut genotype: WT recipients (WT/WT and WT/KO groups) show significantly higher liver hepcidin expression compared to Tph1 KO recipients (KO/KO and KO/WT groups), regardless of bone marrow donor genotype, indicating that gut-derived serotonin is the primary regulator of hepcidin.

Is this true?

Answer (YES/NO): NO